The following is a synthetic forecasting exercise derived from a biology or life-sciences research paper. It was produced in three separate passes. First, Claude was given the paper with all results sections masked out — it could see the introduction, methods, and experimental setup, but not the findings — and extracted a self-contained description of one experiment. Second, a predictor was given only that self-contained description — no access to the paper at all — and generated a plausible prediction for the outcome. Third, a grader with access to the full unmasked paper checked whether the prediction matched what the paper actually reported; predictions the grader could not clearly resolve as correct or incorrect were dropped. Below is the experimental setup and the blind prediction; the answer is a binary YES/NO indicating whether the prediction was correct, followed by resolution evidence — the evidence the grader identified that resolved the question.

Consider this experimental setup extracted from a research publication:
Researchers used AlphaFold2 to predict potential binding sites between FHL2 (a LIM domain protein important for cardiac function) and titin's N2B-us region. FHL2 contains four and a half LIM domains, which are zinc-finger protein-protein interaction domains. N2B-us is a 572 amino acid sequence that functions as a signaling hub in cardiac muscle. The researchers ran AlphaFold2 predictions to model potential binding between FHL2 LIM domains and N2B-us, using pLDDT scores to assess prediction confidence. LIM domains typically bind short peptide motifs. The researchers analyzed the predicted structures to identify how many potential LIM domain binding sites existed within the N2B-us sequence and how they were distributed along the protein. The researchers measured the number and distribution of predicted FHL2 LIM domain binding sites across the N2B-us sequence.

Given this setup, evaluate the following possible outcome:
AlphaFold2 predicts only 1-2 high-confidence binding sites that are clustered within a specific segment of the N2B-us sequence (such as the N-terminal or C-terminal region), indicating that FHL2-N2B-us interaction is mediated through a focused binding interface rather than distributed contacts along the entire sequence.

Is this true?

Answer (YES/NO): NO